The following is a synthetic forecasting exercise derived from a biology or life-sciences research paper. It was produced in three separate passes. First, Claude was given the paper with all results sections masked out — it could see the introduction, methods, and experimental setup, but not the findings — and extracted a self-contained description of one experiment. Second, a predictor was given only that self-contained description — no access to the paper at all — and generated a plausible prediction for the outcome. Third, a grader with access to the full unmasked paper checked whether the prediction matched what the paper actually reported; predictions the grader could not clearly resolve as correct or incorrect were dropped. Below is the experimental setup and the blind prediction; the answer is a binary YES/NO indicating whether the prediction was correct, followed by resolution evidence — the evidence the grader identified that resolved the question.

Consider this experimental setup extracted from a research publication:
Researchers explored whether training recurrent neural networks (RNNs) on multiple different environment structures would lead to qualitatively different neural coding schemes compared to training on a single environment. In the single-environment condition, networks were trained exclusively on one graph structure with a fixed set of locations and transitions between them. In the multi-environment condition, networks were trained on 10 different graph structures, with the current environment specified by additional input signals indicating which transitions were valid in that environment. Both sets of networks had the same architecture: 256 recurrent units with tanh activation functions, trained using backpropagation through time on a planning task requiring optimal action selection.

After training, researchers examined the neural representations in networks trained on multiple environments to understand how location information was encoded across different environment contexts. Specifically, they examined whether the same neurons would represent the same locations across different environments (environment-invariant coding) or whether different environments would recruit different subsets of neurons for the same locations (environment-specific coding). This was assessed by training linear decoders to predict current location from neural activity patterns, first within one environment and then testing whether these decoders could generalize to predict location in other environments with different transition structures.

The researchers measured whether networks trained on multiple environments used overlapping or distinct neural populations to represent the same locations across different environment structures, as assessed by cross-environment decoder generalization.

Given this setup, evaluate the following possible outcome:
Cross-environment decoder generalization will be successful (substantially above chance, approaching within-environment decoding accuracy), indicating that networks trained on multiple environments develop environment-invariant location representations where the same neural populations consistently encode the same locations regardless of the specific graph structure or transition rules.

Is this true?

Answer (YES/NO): NO